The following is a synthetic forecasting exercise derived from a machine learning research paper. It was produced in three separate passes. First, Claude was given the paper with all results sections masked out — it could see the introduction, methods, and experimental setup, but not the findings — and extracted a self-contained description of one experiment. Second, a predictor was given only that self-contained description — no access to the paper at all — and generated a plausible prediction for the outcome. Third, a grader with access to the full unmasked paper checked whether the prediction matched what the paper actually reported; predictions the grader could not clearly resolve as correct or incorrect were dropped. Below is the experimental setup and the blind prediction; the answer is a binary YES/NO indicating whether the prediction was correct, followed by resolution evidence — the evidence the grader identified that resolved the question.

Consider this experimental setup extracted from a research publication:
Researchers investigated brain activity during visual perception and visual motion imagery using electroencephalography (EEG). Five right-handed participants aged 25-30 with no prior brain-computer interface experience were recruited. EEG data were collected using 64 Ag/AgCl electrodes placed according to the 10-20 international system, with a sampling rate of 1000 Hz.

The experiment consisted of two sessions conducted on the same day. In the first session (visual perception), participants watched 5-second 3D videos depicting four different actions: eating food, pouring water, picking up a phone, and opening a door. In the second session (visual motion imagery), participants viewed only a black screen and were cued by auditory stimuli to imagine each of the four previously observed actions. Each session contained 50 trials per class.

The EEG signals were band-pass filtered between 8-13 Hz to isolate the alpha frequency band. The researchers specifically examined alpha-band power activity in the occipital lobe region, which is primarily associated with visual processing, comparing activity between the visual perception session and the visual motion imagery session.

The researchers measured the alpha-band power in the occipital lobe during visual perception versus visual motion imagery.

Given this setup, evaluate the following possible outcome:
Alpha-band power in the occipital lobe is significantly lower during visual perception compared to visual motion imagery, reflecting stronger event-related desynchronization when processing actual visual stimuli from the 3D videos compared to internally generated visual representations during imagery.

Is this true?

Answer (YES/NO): YES